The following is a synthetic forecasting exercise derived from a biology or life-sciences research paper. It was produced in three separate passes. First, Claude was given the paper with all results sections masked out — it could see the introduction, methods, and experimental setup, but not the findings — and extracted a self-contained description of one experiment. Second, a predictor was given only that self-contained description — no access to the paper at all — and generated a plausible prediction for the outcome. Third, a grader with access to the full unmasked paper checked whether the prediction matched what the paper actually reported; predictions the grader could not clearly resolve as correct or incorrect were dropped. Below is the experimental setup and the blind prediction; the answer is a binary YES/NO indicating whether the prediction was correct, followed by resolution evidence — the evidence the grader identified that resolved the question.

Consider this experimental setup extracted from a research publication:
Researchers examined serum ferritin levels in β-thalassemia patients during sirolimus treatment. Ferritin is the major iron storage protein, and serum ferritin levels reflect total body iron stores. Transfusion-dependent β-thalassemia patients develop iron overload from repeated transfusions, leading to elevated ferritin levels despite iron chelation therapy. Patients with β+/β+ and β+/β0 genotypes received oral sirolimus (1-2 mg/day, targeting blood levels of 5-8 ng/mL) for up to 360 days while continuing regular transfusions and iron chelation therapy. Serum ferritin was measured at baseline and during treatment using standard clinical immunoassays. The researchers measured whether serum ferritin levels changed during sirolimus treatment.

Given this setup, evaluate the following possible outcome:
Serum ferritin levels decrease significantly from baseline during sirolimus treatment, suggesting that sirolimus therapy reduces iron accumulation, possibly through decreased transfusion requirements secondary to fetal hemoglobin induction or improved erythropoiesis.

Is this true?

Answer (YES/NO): YES